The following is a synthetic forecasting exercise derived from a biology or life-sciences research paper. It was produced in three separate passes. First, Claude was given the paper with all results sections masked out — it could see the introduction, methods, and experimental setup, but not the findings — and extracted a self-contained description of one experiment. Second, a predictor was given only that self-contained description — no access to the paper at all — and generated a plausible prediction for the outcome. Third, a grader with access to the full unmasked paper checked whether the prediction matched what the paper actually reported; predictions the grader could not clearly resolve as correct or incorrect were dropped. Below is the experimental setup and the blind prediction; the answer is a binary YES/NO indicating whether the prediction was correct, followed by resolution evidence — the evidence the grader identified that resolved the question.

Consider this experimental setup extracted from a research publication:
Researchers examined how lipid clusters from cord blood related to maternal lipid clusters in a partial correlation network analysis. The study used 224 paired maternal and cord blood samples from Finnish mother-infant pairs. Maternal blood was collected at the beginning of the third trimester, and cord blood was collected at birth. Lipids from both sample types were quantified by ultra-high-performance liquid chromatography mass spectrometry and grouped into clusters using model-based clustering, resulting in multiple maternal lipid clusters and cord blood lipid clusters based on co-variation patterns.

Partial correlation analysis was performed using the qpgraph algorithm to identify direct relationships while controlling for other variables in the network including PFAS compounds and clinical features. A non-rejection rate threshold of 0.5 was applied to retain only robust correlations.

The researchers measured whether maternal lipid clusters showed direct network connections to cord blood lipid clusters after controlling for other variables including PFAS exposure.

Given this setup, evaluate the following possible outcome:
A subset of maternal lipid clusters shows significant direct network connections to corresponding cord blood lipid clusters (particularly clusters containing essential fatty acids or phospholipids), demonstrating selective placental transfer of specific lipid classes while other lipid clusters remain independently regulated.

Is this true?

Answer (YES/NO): NO